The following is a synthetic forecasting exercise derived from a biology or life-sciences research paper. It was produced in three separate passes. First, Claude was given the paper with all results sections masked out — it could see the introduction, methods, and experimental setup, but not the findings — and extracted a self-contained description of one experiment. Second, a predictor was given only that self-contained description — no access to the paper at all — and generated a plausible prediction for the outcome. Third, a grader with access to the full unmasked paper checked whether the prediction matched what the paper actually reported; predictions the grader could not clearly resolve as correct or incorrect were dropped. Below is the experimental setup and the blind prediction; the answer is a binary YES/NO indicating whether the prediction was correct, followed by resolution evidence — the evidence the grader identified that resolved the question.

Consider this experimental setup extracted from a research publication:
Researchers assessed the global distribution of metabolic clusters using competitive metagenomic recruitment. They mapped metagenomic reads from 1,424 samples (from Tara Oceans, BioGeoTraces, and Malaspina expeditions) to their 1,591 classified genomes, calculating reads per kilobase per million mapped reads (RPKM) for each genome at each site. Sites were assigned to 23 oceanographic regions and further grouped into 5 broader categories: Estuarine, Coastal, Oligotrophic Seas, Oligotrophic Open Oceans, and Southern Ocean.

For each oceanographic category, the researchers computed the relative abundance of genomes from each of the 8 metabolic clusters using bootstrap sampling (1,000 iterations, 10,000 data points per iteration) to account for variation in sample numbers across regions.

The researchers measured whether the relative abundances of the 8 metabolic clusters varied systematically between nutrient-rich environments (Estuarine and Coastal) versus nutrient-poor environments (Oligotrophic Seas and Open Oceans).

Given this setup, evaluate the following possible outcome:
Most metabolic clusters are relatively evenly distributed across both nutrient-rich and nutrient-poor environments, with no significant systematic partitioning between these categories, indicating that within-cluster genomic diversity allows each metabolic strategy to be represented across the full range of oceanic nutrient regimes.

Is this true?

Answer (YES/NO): NO